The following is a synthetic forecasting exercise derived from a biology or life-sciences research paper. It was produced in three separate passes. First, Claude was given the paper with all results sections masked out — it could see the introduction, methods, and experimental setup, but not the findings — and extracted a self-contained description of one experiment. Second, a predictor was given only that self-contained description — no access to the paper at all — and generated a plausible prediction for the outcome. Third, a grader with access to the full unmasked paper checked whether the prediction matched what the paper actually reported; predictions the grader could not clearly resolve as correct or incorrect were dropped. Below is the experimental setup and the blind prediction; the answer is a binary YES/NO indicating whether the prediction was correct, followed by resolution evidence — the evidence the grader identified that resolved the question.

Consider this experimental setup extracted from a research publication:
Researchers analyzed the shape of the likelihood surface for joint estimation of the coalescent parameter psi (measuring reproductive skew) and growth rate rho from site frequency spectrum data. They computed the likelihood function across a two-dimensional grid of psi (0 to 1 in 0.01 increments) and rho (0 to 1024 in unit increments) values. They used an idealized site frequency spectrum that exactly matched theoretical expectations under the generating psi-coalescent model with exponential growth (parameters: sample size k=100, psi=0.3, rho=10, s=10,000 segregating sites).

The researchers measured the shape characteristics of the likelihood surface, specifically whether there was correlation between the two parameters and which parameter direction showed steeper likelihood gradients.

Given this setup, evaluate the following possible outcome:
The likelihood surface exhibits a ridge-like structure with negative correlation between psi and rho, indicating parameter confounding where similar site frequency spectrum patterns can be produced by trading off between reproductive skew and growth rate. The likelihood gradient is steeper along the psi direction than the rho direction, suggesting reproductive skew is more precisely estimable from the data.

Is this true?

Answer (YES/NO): YES